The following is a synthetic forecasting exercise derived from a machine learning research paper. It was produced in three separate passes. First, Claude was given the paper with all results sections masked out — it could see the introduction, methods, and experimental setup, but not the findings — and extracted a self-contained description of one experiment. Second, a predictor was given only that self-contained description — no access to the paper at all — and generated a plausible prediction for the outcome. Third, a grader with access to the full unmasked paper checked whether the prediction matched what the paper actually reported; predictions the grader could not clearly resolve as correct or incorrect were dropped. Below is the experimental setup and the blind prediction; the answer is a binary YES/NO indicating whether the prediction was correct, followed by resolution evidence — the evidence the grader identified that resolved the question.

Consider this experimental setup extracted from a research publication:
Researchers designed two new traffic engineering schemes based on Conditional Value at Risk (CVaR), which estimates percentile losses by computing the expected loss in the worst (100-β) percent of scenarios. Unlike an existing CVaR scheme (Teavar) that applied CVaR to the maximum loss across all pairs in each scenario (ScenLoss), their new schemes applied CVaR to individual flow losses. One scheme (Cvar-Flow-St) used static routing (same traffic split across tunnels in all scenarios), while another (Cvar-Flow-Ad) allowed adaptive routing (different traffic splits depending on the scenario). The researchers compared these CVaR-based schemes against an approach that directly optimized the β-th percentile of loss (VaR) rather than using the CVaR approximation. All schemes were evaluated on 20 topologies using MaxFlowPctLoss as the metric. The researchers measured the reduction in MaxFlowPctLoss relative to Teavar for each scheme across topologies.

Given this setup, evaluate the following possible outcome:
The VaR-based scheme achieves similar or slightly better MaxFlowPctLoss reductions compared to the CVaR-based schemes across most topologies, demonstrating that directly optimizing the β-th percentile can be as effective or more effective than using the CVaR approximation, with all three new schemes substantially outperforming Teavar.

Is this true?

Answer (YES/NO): NO